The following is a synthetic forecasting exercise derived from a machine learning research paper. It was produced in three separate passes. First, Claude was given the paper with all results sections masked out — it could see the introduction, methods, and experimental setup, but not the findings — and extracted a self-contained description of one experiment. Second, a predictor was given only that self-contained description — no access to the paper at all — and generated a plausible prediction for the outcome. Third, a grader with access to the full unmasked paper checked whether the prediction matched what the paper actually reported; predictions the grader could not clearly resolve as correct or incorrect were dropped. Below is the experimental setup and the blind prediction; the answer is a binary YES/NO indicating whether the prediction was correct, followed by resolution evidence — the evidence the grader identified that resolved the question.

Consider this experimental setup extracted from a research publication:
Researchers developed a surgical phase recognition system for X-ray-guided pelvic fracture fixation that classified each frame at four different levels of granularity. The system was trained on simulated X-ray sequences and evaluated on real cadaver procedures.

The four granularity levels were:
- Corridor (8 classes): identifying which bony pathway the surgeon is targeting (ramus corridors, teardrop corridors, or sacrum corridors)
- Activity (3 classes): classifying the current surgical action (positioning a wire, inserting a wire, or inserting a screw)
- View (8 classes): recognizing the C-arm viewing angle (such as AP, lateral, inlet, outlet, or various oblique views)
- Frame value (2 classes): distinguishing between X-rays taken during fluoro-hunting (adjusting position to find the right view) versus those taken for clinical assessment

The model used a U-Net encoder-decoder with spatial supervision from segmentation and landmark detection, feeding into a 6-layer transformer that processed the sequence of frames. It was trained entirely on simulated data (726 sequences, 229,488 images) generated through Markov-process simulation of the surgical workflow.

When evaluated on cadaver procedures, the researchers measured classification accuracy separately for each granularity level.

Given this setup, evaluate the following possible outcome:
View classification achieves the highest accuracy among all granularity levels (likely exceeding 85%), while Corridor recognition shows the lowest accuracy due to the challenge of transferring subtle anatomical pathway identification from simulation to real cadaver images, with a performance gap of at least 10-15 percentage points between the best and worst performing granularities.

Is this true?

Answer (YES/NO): NO